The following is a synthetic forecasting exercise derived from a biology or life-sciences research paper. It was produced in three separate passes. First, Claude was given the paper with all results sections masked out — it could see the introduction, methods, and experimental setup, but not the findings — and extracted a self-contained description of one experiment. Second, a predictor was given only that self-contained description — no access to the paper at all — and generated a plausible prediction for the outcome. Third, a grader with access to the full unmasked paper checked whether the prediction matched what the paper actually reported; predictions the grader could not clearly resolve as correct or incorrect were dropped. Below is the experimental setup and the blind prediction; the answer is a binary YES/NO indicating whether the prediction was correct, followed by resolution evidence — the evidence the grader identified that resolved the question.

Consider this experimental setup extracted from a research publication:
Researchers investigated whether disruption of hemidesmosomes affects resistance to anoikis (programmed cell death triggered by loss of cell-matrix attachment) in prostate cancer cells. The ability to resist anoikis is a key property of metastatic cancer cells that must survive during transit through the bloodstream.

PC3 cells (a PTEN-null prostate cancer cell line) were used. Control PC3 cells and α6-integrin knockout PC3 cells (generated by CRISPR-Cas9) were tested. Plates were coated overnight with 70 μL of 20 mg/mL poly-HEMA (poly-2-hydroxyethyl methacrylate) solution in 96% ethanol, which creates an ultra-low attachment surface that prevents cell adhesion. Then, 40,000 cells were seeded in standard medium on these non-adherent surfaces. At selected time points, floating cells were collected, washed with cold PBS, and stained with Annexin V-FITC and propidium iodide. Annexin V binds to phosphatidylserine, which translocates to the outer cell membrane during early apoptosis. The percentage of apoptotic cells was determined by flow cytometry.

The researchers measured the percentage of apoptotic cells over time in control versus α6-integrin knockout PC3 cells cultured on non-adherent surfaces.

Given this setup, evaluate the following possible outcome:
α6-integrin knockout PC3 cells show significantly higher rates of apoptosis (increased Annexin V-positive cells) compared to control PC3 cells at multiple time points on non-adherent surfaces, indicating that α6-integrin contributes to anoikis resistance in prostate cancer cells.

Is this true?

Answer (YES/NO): NO